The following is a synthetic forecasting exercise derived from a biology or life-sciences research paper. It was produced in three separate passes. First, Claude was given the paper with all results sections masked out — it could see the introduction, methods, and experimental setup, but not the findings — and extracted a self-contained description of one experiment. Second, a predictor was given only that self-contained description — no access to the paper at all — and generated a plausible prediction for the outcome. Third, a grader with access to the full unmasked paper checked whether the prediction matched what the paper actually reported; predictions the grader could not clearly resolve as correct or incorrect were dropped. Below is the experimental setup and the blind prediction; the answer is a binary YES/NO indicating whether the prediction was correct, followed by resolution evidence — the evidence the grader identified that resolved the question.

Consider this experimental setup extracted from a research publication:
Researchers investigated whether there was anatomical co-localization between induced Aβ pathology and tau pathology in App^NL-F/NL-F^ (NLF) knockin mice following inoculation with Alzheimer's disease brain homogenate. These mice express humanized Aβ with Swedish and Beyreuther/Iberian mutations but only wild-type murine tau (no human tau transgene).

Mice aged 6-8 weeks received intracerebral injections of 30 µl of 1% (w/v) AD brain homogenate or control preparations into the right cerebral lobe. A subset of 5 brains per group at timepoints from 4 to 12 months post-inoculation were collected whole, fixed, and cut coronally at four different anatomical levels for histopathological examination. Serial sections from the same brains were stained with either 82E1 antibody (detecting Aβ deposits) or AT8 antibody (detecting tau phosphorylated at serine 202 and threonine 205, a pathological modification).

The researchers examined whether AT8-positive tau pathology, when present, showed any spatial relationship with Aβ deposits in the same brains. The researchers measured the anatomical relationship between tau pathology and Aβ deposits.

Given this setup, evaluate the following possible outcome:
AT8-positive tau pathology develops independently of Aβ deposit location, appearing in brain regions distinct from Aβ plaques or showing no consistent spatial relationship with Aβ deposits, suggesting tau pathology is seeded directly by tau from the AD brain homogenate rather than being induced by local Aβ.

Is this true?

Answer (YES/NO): NO